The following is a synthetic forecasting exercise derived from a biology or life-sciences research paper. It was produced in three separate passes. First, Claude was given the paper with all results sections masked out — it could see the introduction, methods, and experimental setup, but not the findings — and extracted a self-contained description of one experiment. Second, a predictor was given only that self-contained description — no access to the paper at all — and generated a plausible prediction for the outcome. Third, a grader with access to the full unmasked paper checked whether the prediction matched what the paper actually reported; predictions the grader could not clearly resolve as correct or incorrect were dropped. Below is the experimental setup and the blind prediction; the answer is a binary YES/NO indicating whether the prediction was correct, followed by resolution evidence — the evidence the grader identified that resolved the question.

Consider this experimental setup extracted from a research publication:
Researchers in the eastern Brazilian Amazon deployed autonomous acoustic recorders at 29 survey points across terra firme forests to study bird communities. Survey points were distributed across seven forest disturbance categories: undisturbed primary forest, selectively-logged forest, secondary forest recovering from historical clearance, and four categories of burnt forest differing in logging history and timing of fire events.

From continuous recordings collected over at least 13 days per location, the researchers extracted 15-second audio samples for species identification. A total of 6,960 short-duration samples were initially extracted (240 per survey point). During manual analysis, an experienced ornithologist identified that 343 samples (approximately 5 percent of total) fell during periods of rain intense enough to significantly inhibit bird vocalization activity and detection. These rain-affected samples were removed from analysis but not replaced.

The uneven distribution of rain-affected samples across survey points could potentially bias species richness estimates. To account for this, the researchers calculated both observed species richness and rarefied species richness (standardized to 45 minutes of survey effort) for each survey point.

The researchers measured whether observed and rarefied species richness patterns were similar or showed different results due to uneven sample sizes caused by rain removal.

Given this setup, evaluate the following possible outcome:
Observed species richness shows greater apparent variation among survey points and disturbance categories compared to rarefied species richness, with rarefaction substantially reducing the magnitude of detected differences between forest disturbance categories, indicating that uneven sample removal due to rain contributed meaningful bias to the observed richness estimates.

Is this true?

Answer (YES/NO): NO